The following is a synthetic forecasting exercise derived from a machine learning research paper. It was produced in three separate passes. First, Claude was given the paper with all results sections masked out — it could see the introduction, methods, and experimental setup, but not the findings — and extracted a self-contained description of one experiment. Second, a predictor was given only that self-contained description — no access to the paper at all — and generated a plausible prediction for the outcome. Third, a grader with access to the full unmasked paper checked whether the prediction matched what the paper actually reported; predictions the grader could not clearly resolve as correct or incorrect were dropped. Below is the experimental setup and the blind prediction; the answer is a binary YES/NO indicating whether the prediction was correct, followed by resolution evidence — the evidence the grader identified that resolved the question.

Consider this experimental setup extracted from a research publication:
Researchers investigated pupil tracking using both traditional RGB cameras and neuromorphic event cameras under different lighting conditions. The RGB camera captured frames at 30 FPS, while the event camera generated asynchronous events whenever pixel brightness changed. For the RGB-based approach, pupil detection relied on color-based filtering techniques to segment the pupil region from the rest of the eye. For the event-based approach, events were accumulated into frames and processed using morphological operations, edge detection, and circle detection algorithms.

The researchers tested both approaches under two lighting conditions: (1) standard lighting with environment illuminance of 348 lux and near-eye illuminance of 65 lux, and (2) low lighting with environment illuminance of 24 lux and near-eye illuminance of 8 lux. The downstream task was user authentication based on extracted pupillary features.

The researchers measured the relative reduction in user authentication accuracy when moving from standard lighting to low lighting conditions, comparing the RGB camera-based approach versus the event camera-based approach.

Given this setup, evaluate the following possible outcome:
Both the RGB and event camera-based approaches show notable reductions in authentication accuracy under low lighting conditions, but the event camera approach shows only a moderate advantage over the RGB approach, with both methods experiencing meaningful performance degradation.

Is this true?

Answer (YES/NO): YES